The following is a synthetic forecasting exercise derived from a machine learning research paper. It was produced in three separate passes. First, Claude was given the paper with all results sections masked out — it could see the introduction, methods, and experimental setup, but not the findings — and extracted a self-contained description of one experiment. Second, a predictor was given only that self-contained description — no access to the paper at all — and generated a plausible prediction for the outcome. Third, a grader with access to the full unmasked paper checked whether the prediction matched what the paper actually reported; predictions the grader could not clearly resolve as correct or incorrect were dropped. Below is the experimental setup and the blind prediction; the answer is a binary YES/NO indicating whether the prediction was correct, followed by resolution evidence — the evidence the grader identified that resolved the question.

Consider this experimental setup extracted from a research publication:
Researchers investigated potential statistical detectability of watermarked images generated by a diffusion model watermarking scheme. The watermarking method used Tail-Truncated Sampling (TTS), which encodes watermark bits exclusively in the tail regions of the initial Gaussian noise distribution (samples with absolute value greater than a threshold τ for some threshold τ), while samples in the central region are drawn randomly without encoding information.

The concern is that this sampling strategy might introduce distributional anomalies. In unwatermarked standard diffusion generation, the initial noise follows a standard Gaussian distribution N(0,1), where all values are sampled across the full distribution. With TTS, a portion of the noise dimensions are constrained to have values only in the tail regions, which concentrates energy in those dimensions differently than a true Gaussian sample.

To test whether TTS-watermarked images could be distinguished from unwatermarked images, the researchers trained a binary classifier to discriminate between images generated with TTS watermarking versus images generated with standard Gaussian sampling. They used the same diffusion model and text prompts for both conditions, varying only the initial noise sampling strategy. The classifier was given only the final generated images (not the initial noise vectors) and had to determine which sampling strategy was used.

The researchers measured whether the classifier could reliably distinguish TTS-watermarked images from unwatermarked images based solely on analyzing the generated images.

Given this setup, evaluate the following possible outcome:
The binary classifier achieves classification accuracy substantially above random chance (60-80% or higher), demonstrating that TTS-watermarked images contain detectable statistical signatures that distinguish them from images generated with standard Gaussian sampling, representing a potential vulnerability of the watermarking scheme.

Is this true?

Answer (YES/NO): NO